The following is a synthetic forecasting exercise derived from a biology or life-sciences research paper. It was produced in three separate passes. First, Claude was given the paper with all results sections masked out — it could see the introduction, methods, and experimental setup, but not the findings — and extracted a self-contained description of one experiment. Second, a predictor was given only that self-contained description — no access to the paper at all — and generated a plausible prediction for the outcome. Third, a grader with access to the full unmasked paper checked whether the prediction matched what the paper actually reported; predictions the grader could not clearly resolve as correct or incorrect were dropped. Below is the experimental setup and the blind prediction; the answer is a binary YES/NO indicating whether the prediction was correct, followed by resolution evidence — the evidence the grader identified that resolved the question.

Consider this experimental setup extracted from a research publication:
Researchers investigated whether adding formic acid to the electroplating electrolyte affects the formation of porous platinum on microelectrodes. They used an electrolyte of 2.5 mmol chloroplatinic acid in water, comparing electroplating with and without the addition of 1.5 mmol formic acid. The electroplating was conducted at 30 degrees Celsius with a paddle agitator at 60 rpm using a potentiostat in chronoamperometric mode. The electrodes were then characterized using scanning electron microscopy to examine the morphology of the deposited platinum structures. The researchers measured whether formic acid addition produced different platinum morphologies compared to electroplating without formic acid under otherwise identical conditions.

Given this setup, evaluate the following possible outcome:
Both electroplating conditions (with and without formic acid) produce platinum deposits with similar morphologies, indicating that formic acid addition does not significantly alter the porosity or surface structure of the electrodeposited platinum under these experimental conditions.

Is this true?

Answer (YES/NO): NO